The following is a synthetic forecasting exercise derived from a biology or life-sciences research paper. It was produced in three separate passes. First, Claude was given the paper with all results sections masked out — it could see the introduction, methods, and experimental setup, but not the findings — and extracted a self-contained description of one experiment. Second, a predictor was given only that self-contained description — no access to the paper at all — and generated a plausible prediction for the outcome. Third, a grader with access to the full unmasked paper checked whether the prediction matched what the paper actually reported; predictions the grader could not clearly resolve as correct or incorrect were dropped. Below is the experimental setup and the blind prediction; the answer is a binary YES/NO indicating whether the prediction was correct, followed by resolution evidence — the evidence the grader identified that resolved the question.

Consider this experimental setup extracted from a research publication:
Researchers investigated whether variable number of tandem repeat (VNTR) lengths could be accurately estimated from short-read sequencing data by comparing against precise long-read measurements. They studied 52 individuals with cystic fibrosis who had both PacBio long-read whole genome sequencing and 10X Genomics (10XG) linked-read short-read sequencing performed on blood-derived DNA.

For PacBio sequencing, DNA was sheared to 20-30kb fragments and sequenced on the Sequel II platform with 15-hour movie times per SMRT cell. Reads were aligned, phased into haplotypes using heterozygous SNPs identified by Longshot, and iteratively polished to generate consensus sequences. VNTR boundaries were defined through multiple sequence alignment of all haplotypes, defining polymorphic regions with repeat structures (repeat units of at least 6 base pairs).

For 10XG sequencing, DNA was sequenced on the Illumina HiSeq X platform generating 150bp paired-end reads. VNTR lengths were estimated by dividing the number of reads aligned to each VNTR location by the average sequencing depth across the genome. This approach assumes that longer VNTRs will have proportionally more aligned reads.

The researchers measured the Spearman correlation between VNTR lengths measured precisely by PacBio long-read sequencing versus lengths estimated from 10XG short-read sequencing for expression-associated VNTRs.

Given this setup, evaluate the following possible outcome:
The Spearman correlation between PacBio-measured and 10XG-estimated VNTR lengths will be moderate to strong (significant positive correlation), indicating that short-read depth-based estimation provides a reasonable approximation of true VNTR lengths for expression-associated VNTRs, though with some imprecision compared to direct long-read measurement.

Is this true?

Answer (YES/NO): YES